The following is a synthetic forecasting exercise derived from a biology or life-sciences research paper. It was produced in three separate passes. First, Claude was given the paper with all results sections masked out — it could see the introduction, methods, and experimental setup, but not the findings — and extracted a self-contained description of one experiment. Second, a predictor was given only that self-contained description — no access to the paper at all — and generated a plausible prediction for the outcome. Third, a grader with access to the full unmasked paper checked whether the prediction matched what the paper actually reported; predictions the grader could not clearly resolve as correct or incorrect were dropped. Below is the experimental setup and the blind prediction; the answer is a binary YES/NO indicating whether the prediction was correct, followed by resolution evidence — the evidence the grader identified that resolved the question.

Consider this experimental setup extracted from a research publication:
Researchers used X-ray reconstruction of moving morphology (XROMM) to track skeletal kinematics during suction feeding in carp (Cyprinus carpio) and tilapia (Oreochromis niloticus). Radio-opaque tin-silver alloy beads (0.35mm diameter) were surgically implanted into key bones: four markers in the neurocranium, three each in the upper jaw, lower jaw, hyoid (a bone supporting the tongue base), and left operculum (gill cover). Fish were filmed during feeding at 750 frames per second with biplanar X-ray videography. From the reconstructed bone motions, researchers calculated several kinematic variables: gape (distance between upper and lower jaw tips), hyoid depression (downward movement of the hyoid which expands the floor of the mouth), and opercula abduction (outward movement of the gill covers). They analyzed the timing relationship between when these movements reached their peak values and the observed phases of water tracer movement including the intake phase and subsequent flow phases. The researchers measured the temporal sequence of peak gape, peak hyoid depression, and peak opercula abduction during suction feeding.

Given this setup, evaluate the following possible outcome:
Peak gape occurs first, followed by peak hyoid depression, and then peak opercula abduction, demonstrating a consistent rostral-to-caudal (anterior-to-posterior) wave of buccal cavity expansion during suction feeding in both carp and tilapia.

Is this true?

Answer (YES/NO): YES